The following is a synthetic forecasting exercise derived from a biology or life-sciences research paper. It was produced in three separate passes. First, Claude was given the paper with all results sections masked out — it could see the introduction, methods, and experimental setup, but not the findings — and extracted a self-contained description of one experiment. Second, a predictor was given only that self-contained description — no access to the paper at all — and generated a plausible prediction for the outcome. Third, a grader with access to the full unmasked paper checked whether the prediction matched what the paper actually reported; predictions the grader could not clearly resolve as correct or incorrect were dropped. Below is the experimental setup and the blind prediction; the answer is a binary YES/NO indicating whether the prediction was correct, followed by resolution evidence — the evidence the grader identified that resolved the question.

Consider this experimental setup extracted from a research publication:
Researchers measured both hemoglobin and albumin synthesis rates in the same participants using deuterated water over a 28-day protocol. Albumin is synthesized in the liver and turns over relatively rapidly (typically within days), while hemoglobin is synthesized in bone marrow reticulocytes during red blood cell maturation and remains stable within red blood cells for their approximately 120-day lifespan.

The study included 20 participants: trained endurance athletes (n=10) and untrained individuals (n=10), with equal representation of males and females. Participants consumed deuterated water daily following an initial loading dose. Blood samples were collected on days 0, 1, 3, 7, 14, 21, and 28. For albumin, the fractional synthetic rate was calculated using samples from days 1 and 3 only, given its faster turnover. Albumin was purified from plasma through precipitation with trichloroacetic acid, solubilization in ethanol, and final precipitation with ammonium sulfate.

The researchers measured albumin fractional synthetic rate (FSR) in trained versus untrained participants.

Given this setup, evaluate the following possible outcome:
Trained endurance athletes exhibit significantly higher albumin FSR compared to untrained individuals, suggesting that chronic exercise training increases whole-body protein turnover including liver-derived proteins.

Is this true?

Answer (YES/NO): NO